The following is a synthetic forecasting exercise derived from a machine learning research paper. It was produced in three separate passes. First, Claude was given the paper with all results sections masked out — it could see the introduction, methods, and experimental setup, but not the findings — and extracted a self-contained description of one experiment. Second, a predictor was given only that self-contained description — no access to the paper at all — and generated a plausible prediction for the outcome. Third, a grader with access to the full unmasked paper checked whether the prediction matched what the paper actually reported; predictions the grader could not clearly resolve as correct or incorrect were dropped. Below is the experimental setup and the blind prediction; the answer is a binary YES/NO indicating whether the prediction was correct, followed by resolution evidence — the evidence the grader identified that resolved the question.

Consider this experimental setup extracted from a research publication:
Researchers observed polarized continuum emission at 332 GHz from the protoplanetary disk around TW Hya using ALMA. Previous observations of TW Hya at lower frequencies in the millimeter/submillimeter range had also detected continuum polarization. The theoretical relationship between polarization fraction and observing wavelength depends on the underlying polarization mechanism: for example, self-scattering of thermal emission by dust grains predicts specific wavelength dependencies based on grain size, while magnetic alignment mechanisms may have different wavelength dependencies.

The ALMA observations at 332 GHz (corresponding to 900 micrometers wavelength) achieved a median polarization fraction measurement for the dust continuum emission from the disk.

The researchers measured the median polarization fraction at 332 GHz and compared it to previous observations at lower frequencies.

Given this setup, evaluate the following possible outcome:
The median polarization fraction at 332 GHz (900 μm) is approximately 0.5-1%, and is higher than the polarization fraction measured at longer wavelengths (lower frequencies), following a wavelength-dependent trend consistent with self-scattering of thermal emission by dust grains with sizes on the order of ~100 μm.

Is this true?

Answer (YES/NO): NO